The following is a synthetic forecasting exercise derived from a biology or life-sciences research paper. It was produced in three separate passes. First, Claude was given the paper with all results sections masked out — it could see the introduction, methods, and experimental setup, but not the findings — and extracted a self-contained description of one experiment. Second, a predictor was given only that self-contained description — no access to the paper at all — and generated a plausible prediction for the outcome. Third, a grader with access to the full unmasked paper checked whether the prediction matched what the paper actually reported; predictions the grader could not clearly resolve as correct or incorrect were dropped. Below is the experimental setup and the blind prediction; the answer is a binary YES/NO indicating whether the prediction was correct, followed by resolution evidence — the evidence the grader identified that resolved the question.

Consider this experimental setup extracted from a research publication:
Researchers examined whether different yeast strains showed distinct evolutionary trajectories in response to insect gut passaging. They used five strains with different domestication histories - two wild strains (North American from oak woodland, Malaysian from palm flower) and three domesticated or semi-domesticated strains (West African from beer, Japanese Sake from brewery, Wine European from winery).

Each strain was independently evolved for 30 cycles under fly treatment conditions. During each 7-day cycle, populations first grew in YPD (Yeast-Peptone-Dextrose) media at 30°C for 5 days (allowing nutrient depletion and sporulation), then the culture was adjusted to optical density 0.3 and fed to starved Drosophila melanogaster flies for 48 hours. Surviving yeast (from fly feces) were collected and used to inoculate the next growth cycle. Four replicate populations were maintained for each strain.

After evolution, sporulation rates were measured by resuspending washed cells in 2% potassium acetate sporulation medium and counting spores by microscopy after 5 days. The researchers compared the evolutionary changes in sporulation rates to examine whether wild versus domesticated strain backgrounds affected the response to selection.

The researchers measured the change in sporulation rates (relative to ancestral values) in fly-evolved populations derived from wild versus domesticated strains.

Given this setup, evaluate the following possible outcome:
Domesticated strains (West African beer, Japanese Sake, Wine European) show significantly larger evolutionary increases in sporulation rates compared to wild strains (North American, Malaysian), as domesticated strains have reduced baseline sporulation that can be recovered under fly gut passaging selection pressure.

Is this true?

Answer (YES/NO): NO